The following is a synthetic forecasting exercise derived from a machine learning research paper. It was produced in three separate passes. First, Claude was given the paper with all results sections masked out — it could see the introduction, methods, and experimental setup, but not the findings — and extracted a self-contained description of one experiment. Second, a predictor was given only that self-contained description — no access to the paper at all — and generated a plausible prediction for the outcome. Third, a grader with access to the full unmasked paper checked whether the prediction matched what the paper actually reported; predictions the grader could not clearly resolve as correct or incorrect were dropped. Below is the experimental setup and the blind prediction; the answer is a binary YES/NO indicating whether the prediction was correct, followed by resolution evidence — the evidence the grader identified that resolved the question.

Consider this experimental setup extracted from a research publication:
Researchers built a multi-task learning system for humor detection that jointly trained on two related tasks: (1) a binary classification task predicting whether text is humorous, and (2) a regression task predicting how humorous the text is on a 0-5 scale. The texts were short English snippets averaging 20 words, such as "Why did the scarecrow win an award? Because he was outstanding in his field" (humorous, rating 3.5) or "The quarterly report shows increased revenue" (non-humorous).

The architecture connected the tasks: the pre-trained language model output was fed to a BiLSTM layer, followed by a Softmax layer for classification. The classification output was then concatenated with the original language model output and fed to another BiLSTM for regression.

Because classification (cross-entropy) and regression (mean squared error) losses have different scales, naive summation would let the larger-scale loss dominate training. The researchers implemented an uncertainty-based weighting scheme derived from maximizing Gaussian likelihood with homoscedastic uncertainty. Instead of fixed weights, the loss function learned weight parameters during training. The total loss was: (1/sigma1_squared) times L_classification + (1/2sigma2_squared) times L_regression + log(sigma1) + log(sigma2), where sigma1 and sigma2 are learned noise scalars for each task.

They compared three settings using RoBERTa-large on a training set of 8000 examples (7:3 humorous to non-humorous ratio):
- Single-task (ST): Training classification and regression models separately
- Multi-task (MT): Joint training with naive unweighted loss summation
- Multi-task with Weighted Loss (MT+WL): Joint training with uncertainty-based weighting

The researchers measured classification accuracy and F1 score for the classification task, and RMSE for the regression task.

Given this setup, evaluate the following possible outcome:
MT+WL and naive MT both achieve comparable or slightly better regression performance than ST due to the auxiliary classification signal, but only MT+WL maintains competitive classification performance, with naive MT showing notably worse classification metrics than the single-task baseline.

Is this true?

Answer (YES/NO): NO